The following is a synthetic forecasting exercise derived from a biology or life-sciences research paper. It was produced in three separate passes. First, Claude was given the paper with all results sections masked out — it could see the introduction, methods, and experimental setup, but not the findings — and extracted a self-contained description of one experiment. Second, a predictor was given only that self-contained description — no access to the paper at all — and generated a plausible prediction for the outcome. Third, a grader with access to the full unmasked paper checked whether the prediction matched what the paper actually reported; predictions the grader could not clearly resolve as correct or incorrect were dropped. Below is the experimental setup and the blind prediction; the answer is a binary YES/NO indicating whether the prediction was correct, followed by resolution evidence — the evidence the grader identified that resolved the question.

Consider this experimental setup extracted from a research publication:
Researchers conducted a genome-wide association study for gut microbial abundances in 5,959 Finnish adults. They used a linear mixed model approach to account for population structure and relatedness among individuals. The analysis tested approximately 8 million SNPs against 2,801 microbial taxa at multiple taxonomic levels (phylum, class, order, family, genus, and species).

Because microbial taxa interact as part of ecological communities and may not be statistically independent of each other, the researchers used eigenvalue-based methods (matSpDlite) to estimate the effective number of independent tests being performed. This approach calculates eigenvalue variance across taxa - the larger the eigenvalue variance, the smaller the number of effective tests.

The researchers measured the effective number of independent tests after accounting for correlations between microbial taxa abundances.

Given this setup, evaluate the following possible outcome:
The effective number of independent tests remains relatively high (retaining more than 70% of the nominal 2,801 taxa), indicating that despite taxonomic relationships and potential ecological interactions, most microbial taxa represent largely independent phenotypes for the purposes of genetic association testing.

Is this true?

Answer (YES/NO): NO